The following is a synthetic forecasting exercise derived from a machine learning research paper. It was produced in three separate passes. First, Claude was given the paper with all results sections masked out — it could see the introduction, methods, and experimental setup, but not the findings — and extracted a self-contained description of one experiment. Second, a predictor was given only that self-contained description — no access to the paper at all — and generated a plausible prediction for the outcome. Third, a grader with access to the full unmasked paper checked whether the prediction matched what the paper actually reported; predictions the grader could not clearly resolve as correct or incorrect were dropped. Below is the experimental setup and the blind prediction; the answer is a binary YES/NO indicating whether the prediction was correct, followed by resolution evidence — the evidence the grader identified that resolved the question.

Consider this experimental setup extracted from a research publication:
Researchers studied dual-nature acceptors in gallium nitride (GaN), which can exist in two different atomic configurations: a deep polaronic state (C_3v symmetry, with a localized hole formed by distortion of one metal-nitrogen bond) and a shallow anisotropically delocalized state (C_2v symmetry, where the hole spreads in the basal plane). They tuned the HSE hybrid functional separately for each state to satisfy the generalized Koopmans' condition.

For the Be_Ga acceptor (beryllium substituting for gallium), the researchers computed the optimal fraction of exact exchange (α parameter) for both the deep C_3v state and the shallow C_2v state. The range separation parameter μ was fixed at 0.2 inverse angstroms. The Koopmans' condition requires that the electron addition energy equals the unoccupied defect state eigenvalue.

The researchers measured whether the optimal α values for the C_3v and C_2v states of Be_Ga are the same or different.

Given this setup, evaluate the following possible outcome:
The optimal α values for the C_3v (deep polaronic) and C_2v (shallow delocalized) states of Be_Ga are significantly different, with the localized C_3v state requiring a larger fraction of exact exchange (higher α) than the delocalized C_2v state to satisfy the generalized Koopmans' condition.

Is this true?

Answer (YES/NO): NO